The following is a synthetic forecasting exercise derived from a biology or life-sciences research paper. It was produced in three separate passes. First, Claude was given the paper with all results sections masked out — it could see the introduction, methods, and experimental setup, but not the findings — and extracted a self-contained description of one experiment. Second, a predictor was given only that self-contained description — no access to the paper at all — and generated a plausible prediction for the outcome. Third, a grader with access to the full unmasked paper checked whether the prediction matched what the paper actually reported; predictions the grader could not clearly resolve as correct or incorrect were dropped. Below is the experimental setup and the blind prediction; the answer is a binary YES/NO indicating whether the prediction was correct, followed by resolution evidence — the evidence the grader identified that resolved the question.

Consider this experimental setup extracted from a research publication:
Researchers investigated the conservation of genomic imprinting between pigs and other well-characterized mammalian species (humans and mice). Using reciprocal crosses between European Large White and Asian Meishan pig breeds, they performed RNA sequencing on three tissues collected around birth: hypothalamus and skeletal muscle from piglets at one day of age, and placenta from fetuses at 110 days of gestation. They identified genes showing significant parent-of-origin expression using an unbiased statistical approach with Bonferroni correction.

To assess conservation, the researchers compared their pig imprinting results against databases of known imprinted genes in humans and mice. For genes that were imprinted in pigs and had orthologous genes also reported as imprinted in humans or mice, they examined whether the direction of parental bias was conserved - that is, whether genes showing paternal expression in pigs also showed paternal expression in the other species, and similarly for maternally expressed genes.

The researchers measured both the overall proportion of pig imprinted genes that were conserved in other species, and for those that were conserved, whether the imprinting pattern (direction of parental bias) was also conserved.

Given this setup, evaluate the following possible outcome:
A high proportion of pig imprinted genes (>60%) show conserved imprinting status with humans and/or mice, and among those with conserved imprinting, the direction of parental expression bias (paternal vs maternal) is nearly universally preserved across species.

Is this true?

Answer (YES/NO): NO